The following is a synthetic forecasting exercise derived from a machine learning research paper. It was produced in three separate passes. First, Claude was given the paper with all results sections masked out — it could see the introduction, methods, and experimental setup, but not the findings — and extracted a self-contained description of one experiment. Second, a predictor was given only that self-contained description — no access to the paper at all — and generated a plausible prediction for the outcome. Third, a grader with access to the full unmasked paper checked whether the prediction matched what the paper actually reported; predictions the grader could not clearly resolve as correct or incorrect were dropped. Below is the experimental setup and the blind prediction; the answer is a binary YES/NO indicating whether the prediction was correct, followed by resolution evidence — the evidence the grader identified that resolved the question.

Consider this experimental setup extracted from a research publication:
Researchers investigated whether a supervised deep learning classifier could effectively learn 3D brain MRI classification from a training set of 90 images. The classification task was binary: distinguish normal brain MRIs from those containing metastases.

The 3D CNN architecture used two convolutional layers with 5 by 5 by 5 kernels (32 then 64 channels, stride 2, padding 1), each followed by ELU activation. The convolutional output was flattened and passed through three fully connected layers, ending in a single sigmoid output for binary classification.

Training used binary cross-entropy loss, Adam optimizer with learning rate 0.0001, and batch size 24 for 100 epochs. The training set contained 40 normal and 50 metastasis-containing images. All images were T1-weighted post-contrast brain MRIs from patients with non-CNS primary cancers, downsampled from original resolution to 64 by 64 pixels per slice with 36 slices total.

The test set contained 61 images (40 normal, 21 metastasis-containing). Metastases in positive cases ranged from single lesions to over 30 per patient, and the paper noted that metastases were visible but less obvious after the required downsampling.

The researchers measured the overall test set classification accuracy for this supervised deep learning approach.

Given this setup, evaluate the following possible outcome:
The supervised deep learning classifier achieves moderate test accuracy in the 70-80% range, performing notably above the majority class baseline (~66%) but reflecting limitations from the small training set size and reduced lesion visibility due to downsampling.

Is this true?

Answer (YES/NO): NO